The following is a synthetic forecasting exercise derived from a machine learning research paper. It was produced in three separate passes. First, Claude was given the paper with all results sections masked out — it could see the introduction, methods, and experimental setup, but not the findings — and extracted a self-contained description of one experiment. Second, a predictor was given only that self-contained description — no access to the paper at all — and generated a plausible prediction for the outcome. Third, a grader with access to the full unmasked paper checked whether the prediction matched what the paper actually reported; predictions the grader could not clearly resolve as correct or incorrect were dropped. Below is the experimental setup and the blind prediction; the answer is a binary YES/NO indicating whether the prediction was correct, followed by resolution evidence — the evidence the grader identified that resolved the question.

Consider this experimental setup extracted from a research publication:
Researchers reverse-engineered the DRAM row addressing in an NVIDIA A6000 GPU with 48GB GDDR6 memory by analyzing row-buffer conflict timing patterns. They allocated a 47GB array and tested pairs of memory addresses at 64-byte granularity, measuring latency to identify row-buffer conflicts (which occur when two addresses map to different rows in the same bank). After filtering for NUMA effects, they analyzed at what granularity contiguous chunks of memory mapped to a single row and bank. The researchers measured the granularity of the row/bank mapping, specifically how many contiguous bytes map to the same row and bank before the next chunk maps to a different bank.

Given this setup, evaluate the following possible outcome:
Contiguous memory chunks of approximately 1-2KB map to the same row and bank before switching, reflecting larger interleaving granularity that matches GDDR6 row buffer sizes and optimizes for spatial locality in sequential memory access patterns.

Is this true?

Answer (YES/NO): NO